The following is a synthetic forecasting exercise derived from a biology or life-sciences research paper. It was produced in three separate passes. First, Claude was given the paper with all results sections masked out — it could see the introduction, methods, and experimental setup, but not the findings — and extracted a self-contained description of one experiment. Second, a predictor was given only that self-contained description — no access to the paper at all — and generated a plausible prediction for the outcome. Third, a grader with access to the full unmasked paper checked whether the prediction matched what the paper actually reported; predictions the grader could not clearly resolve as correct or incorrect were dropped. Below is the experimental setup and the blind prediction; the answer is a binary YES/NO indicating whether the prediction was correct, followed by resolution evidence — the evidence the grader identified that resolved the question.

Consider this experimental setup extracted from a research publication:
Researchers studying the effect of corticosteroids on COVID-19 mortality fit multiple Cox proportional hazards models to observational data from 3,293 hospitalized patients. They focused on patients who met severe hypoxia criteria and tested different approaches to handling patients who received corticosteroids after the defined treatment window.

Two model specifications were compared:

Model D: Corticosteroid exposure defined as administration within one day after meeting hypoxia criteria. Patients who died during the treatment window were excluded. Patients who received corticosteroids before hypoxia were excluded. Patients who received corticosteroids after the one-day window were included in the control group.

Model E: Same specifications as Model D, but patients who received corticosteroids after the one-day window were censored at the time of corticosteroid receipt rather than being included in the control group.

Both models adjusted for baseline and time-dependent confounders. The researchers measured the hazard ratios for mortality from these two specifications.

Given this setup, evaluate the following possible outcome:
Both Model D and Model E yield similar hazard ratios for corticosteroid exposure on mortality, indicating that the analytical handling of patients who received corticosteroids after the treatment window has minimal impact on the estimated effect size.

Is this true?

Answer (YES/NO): NO